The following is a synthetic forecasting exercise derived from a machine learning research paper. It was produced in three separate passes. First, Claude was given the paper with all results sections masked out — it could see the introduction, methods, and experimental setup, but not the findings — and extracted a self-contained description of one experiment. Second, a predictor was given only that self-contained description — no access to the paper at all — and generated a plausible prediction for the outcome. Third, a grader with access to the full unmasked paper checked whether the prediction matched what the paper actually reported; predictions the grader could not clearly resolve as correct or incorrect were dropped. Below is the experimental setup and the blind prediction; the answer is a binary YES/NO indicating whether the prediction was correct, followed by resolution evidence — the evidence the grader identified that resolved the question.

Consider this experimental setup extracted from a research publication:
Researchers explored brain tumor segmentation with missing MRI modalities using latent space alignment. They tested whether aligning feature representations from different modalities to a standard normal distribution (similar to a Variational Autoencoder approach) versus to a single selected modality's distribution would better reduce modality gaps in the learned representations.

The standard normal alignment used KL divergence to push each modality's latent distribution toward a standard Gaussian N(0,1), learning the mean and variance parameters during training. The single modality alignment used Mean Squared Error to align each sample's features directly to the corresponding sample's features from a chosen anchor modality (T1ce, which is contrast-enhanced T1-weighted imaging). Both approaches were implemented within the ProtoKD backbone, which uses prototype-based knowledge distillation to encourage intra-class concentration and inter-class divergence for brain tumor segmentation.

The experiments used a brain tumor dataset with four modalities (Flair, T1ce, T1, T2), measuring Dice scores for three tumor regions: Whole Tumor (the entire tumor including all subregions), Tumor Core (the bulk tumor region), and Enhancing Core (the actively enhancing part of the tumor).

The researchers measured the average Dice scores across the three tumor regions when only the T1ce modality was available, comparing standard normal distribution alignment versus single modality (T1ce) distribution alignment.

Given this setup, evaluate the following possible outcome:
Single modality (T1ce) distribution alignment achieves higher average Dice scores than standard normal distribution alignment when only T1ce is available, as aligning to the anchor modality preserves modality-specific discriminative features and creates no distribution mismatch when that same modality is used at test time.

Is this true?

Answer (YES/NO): NO